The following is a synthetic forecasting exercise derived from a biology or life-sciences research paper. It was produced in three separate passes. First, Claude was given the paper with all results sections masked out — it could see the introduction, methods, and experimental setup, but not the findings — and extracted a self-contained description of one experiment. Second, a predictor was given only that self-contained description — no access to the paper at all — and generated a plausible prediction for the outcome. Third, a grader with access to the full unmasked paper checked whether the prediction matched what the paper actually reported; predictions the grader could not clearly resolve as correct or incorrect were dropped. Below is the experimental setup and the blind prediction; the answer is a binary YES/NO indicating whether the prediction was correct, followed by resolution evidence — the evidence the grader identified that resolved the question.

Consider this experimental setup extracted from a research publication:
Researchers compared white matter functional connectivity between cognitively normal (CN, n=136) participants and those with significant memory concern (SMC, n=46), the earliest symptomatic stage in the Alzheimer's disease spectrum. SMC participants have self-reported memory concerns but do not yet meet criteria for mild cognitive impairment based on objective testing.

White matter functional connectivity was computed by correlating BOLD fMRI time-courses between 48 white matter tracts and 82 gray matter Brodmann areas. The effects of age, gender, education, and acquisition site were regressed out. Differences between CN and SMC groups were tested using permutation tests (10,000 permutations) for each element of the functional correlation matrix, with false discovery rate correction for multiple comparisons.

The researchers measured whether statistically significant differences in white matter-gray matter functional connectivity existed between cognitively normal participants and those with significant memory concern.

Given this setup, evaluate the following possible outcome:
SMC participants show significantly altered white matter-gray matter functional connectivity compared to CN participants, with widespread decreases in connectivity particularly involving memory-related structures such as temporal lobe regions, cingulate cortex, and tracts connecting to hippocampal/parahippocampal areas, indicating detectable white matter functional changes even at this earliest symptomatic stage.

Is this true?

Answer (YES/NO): NO